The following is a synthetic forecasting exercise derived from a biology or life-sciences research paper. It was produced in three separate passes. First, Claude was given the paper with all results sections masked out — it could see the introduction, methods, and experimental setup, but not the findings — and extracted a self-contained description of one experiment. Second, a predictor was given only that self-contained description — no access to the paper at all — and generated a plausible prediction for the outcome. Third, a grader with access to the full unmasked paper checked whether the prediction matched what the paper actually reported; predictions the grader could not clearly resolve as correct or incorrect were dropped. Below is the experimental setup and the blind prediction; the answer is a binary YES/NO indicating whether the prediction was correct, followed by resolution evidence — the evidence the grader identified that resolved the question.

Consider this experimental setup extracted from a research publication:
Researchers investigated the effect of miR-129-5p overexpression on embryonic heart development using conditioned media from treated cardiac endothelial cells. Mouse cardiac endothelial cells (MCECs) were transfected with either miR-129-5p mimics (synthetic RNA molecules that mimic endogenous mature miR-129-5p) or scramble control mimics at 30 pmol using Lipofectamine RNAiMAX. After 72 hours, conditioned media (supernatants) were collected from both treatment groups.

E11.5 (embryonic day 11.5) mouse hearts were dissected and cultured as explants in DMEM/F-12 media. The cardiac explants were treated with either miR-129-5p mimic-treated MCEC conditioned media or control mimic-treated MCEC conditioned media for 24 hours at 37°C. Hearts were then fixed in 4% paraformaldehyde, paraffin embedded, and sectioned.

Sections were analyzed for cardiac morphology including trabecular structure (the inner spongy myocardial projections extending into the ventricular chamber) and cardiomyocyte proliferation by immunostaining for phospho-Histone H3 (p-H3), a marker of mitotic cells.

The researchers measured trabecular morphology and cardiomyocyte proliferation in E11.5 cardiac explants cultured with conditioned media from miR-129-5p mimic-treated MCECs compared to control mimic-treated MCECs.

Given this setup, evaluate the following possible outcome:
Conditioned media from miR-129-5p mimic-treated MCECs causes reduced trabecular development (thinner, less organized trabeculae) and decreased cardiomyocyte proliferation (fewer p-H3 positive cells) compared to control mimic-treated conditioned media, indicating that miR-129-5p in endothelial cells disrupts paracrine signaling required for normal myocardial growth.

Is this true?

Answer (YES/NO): YES